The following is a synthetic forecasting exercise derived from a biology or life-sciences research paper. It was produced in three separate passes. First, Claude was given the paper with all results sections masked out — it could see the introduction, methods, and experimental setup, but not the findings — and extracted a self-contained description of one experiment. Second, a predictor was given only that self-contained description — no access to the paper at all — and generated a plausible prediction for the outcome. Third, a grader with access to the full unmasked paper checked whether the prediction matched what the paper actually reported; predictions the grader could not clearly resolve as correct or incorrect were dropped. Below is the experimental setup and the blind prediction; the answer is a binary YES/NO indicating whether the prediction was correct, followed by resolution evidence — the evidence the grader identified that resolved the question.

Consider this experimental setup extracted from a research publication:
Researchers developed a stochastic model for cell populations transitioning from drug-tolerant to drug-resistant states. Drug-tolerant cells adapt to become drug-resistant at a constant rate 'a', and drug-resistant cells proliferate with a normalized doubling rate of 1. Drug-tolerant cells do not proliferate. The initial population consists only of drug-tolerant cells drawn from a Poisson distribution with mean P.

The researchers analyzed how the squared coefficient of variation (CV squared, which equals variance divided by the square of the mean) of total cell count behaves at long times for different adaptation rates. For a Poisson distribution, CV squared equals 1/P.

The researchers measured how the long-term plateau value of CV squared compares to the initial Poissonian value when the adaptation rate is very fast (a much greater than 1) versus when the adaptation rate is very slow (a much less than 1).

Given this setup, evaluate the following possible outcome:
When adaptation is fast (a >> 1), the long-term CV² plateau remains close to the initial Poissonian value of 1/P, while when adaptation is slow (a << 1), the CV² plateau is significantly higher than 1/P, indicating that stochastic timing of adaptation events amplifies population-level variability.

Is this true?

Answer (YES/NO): NO